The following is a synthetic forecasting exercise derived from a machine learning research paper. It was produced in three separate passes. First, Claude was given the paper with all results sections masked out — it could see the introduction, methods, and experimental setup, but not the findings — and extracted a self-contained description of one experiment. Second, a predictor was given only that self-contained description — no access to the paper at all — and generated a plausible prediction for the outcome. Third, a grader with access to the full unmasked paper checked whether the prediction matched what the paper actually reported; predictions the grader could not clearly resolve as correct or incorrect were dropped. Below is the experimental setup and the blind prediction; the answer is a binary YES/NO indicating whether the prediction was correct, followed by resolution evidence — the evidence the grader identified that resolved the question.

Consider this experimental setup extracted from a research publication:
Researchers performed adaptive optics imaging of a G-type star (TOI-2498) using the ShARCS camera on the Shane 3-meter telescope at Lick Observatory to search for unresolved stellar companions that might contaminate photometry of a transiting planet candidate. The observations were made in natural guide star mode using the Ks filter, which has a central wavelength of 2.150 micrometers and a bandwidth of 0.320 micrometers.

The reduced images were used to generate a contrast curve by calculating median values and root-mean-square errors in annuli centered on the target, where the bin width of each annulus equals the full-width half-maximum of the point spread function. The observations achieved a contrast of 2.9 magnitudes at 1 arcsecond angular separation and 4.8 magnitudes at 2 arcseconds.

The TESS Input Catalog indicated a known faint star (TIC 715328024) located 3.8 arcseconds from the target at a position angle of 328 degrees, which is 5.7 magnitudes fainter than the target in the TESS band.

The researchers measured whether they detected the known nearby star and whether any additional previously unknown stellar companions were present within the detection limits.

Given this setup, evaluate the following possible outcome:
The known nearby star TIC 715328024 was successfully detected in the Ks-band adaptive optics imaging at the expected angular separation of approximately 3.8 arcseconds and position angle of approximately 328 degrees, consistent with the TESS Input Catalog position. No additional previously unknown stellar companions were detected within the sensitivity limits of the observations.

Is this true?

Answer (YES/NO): YES